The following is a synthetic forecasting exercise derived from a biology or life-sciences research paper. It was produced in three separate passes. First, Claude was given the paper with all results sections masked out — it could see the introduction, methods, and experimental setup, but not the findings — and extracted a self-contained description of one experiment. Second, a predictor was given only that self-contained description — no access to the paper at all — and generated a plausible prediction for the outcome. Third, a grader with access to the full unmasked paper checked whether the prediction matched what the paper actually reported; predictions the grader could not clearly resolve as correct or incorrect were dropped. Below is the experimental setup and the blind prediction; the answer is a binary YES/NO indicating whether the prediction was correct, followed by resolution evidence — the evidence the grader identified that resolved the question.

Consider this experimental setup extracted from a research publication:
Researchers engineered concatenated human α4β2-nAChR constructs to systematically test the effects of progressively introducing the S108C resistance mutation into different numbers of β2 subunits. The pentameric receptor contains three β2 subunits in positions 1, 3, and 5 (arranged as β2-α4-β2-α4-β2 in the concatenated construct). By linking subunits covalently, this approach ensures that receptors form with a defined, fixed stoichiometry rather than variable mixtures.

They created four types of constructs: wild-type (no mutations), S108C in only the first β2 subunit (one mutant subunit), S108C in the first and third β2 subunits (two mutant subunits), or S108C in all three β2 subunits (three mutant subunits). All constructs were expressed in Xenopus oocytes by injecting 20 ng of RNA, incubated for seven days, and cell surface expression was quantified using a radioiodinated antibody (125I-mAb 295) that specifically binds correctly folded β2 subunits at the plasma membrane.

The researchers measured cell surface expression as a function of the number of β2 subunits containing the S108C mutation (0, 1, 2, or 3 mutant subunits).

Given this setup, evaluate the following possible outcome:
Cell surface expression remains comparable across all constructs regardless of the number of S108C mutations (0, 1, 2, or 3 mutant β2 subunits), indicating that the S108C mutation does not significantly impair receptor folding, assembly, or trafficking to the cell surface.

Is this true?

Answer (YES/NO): NO